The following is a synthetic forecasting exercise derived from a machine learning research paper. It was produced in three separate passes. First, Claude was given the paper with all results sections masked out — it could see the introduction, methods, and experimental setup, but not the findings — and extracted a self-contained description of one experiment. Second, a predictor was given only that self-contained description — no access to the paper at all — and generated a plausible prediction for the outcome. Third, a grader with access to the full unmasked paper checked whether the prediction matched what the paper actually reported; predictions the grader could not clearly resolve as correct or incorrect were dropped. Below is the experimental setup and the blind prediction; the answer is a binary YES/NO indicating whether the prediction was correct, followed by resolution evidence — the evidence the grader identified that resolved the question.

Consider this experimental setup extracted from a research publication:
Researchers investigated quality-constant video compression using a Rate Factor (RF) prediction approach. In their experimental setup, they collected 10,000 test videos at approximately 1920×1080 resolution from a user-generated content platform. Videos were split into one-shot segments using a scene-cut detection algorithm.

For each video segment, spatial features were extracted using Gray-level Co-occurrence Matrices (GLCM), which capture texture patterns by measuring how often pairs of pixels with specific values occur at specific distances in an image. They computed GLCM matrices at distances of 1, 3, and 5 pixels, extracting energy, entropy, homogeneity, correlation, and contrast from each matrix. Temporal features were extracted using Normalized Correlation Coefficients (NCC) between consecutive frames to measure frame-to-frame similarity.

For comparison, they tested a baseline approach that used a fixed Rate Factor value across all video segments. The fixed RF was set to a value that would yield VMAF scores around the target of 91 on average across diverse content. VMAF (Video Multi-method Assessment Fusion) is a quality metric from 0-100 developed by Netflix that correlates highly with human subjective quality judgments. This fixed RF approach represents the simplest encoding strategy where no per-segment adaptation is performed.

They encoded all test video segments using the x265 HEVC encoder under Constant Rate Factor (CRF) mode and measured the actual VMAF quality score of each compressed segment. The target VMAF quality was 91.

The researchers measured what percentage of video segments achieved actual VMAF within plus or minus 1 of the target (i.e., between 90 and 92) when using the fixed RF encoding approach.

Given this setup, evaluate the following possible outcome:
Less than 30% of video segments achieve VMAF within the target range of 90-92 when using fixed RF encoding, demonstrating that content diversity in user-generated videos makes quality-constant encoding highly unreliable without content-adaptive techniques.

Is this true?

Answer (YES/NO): YES